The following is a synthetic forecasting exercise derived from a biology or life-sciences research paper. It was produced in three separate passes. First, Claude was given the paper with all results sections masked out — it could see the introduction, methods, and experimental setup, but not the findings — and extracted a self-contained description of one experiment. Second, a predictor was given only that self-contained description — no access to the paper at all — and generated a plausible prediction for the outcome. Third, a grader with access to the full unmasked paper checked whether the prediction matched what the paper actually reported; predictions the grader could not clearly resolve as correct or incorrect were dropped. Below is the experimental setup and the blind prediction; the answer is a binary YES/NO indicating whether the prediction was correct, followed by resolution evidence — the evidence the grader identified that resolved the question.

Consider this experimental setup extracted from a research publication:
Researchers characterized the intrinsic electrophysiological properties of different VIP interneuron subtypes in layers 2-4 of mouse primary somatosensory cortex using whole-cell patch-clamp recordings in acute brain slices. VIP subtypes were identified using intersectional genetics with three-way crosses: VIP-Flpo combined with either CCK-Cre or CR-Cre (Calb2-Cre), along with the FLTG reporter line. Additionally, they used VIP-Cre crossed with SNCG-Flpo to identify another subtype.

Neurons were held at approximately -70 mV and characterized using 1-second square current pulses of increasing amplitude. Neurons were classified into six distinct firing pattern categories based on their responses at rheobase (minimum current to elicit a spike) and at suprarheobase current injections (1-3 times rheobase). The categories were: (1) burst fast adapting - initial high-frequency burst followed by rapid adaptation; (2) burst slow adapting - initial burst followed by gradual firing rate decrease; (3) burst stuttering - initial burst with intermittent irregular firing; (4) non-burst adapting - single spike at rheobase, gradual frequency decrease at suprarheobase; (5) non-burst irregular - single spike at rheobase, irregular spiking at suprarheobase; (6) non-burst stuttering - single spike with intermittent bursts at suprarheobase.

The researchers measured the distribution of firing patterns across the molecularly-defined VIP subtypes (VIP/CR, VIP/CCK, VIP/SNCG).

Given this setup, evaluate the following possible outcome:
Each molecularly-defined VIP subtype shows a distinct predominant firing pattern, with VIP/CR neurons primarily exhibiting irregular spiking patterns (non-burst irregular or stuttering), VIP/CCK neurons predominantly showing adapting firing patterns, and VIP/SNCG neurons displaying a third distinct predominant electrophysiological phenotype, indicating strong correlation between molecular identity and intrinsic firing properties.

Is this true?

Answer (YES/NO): NO